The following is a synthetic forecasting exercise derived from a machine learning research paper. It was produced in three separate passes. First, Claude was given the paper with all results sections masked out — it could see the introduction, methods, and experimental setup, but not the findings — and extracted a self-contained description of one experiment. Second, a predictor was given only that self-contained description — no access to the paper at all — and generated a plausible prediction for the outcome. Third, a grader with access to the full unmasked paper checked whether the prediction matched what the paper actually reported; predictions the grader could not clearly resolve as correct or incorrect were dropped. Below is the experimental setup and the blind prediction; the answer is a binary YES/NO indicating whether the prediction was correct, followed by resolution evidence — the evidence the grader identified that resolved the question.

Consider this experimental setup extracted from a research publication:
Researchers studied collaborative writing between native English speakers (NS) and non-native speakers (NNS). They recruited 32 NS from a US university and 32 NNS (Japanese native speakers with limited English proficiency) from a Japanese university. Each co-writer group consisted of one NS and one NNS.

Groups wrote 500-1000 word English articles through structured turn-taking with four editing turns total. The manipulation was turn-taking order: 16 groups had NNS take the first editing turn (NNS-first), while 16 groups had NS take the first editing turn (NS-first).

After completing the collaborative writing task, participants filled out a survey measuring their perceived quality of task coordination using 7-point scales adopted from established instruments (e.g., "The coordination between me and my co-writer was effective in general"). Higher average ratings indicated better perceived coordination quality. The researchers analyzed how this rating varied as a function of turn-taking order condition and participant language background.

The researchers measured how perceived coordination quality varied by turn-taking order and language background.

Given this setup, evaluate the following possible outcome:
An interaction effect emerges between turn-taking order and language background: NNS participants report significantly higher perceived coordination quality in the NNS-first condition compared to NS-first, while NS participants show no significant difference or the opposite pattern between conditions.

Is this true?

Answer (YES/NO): NO